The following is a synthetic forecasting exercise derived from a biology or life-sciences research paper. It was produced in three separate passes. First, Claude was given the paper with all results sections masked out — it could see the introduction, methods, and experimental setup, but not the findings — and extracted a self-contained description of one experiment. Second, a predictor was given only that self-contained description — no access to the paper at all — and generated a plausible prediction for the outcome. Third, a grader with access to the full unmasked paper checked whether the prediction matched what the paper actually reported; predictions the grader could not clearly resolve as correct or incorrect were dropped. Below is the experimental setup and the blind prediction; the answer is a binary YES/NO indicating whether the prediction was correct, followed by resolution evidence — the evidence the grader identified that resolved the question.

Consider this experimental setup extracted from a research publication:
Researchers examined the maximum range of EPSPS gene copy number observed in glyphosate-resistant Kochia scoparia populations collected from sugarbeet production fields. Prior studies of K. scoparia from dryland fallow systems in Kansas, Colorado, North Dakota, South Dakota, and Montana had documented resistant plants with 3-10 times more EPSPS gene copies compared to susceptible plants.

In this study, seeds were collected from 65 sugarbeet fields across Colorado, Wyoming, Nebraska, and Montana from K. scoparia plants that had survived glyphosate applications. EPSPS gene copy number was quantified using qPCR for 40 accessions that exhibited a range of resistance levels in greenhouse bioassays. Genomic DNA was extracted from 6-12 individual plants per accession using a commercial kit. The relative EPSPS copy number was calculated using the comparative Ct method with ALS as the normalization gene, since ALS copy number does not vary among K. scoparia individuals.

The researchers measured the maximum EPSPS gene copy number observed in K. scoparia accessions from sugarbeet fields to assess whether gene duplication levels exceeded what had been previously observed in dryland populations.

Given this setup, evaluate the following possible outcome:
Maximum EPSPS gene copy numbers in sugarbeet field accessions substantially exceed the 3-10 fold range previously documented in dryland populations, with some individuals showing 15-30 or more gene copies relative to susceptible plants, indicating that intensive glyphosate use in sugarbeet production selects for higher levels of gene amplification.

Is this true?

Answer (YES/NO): NO